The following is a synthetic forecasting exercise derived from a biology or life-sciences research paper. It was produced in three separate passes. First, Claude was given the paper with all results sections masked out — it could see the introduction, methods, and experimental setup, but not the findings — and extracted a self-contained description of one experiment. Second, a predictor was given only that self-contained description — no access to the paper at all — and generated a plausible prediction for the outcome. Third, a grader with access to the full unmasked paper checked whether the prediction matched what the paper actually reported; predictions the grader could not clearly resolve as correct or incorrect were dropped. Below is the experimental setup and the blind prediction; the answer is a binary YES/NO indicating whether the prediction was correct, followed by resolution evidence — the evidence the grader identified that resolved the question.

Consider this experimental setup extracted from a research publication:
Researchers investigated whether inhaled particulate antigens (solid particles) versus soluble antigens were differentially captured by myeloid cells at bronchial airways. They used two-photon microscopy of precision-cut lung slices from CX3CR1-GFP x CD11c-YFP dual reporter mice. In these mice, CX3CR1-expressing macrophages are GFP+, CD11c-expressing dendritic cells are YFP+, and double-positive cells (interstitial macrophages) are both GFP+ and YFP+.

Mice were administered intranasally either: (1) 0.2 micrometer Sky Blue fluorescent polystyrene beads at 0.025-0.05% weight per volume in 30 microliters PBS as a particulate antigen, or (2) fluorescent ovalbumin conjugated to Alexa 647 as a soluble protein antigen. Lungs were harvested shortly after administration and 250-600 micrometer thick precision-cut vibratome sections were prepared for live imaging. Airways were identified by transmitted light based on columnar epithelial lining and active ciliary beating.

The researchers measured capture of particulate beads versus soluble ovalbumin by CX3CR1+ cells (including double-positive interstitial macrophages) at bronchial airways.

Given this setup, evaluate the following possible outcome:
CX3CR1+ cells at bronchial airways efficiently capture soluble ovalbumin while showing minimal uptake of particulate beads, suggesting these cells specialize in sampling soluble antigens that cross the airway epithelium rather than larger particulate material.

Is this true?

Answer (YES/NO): YES